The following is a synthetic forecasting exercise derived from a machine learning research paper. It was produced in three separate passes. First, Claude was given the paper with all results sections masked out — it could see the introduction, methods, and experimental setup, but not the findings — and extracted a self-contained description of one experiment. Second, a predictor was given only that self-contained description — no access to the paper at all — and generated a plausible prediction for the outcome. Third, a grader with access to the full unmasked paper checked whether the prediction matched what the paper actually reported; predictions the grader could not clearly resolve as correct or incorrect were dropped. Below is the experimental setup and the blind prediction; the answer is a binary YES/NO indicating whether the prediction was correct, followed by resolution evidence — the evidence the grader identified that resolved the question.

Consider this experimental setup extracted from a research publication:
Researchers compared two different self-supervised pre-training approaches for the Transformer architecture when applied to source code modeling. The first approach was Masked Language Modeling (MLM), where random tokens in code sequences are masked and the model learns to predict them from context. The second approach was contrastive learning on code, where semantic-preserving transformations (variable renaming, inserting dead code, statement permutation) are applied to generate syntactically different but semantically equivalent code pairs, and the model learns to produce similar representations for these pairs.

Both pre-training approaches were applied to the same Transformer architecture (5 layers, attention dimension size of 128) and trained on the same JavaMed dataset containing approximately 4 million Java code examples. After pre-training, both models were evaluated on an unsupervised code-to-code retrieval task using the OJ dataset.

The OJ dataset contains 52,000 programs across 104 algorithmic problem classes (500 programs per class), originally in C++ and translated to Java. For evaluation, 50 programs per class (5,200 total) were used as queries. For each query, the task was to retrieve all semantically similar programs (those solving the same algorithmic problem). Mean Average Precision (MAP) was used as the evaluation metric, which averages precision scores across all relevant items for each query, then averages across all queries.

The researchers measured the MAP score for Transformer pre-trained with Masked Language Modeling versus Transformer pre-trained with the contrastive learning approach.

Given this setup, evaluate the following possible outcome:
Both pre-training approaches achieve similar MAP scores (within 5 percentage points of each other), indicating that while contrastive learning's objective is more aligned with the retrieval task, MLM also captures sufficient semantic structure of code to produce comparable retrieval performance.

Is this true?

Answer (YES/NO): NO